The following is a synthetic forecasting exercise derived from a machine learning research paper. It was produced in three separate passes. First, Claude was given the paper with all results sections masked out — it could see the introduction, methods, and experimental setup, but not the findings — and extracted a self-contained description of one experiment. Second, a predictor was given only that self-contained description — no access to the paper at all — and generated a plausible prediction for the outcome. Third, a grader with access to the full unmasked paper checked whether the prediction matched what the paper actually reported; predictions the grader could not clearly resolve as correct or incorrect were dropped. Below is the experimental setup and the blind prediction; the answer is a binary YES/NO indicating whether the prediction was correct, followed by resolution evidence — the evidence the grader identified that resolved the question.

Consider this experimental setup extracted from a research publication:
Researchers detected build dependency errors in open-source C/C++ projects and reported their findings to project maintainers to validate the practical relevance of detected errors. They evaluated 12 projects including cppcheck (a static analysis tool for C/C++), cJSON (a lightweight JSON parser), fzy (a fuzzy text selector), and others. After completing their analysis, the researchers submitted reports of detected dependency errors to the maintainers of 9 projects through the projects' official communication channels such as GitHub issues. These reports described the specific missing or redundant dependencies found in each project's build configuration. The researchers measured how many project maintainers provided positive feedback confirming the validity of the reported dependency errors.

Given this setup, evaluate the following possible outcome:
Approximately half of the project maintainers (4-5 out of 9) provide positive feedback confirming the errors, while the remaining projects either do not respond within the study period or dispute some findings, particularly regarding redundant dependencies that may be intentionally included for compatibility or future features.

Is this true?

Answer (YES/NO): NO